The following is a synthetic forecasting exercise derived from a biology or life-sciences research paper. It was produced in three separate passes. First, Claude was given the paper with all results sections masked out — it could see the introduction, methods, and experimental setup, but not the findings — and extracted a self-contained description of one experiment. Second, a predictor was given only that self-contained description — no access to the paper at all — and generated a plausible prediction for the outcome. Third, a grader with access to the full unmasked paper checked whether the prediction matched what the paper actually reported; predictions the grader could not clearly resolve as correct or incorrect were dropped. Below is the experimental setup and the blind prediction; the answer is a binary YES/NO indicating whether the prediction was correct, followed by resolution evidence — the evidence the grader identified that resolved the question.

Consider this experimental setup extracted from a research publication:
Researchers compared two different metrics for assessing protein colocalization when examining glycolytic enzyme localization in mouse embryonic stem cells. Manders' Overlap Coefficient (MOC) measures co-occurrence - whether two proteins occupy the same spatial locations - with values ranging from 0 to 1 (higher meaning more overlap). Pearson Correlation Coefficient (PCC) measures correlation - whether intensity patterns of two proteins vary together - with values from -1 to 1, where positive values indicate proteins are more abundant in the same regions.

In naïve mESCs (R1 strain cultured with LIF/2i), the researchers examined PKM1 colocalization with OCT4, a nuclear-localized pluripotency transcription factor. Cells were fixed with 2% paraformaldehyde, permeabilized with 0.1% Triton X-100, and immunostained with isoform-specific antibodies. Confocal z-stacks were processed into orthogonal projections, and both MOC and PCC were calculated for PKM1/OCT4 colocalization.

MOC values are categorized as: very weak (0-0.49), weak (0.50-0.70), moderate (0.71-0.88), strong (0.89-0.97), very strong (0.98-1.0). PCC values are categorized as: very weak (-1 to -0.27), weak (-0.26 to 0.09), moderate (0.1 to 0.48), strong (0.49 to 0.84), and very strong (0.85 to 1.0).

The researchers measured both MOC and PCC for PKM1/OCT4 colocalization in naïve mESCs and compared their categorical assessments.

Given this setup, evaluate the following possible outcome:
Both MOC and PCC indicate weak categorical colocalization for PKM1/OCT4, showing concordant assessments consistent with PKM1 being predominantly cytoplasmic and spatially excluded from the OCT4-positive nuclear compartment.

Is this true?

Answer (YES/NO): NO